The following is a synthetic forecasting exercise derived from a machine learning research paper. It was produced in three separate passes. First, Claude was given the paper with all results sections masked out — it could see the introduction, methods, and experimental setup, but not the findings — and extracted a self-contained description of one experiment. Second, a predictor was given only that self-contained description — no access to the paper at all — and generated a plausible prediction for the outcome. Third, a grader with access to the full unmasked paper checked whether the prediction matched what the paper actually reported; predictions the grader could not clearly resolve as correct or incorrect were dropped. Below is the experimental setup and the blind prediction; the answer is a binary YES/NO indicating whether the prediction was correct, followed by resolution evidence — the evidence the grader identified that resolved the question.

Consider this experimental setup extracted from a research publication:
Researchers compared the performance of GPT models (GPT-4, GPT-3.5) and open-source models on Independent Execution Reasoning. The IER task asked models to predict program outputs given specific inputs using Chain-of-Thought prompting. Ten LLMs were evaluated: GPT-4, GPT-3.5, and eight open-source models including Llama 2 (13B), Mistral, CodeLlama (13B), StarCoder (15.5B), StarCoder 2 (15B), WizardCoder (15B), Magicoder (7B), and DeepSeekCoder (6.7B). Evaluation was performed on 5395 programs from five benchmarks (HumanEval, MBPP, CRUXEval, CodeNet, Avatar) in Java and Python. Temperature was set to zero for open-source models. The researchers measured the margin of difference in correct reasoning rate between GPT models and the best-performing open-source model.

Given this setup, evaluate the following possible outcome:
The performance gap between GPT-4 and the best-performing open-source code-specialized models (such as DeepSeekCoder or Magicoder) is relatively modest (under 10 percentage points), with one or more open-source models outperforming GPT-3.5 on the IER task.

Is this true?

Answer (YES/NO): NO